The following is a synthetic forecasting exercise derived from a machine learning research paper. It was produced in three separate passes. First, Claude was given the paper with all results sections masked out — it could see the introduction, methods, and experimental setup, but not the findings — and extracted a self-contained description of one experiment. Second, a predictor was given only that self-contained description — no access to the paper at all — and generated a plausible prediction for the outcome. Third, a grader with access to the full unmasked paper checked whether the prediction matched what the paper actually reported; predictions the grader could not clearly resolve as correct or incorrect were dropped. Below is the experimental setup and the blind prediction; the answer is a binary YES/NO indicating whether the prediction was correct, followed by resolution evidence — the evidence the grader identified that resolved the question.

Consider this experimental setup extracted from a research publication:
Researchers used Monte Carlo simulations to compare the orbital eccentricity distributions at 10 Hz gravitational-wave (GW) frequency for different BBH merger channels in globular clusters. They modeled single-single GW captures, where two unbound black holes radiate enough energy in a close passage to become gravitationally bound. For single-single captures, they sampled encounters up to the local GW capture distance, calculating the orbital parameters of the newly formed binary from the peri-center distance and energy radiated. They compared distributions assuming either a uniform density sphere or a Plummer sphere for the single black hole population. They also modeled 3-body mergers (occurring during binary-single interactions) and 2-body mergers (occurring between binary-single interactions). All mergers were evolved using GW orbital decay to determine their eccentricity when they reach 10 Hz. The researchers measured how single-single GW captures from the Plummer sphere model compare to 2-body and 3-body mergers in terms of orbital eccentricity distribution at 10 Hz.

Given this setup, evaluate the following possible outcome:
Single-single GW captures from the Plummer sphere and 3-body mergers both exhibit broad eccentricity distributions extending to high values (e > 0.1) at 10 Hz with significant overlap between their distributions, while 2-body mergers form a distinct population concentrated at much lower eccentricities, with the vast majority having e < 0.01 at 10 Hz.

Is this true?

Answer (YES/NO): NO